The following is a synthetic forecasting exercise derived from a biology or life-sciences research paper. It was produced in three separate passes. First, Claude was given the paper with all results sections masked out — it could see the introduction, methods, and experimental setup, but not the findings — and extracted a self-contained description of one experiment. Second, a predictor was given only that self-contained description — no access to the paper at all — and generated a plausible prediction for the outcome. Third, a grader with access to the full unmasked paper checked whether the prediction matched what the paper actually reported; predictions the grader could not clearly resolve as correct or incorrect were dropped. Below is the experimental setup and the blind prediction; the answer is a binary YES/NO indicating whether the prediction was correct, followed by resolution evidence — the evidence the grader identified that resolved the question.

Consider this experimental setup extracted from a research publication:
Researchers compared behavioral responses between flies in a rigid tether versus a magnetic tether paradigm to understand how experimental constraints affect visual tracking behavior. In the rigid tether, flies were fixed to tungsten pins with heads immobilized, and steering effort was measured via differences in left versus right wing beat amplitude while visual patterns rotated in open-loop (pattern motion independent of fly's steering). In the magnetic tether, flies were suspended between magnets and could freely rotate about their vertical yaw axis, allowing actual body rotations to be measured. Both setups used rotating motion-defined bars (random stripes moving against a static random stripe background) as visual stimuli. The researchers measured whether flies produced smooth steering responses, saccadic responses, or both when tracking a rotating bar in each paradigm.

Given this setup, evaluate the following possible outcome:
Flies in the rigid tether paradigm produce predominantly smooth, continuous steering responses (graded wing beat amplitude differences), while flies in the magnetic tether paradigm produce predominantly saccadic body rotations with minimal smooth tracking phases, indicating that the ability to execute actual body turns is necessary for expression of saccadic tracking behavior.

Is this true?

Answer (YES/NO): NO